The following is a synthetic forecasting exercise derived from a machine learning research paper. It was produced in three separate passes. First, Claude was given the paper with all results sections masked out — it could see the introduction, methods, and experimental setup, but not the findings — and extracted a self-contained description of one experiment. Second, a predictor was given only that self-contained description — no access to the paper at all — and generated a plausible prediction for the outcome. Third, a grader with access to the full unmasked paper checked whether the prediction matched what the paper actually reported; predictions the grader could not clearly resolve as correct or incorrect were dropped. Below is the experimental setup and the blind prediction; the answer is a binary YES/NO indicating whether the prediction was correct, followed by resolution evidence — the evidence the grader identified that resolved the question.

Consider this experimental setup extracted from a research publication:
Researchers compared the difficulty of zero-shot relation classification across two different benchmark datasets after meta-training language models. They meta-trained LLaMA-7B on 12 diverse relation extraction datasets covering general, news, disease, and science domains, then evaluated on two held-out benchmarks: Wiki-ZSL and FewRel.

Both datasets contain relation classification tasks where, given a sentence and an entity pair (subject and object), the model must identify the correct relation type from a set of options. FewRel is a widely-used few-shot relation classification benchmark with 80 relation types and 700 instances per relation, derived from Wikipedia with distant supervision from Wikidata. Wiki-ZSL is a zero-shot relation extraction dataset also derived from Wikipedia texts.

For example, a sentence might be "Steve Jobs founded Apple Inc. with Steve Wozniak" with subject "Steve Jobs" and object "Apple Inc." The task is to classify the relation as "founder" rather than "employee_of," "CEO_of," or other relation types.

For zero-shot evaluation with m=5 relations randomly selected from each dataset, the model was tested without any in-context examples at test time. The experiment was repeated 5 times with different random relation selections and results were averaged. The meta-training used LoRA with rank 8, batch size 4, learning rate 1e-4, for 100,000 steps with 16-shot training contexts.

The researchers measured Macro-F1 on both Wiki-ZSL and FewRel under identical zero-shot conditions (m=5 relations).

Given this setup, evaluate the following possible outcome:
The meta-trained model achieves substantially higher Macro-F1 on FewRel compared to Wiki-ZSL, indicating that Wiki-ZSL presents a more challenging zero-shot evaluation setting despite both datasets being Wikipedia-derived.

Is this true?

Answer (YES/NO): YES